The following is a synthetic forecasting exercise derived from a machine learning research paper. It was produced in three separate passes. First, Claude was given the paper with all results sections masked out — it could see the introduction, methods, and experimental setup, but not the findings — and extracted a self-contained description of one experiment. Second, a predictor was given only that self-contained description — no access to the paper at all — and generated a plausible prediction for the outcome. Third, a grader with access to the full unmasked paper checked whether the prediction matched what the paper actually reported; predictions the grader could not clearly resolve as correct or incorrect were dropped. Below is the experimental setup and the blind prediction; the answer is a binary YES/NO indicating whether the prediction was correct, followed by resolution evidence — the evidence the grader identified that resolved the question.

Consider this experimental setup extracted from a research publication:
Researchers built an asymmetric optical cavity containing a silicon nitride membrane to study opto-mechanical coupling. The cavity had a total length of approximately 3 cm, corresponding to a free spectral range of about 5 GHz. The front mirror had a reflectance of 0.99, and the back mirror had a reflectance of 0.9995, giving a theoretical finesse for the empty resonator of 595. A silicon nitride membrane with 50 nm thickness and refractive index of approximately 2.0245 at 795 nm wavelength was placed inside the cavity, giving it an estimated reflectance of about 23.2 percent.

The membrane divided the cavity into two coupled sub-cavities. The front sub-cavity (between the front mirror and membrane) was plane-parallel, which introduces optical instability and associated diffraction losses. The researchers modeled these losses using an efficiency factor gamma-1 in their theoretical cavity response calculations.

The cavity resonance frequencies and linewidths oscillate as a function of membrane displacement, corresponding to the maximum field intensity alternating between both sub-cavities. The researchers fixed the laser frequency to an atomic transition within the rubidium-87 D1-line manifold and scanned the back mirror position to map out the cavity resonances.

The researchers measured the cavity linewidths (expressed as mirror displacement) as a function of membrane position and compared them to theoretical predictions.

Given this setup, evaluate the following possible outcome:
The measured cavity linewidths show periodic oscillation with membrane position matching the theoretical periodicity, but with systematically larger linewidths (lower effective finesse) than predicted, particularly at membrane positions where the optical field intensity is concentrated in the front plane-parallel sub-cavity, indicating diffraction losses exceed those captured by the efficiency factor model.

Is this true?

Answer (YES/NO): NO